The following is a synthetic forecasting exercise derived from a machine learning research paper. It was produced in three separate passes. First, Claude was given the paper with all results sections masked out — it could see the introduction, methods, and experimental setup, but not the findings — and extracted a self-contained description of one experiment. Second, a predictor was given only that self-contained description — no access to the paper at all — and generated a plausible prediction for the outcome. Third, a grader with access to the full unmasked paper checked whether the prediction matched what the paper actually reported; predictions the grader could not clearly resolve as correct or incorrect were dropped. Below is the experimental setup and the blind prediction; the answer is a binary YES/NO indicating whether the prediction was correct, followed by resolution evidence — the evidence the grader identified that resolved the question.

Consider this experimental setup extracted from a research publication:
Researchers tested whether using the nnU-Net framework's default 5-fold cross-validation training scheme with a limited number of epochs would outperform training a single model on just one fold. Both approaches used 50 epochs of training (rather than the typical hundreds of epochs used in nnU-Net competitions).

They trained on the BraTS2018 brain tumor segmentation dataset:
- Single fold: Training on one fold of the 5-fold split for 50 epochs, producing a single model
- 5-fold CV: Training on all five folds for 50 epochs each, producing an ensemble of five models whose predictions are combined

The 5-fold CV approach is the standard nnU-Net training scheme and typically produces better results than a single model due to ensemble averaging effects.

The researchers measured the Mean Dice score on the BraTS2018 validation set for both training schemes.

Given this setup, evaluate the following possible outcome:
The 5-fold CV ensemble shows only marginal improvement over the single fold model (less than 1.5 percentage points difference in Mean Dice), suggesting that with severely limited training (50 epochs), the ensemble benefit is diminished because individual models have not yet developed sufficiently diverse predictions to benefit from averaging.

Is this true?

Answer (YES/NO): NO